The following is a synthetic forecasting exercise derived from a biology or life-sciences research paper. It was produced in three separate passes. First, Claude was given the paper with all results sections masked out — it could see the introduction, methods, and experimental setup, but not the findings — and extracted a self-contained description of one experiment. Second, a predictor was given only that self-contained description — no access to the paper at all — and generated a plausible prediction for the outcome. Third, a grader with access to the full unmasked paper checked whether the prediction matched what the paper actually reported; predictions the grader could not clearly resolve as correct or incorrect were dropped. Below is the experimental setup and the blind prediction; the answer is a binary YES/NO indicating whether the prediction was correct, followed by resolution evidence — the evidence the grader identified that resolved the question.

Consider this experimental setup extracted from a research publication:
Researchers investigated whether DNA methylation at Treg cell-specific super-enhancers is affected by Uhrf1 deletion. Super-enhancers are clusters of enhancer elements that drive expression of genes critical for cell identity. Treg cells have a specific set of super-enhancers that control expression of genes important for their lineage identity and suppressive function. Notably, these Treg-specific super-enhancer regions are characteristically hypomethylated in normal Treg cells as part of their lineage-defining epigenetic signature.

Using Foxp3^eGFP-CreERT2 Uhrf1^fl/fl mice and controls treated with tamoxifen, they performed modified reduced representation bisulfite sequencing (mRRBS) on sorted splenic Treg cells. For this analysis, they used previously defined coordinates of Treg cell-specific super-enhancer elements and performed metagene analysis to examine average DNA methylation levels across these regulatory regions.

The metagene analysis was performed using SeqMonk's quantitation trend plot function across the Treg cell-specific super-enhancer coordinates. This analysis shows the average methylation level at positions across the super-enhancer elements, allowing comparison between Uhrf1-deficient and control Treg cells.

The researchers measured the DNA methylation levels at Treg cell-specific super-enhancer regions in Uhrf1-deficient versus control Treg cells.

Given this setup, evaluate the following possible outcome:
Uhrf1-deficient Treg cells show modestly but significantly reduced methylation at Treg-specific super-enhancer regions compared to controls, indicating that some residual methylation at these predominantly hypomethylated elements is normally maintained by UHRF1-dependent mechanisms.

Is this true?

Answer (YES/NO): NO